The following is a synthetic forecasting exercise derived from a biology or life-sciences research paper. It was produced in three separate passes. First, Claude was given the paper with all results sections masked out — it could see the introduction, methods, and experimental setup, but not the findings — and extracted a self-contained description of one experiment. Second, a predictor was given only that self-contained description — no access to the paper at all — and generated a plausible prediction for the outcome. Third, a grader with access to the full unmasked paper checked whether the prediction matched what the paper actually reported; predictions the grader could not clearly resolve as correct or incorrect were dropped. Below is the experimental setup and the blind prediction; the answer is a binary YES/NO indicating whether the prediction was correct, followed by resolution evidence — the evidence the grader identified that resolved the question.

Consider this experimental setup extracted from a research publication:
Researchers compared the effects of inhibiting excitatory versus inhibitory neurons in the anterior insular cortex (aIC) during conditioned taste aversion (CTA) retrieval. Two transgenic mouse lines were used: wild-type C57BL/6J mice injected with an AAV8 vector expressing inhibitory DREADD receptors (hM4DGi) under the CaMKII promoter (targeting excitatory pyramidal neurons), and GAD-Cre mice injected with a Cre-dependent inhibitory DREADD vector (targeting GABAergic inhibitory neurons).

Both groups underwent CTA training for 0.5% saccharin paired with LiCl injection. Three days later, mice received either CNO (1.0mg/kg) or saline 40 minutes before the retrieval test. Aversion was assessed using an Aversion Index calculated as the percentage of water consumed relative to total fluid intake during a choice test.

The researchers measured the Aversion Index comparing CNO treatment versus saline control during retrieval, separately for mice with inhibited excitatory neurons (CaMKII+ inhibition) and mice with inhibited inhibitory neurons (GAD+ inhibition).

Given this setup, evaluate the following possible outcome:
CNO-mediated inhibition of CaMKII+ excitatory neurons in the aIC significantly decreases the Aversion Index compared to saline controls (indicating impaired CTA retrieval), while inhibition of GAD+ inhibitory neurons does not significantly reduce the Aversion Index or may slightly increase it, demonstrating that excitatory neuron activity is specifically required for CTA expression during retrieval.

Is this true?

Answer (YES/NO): NO